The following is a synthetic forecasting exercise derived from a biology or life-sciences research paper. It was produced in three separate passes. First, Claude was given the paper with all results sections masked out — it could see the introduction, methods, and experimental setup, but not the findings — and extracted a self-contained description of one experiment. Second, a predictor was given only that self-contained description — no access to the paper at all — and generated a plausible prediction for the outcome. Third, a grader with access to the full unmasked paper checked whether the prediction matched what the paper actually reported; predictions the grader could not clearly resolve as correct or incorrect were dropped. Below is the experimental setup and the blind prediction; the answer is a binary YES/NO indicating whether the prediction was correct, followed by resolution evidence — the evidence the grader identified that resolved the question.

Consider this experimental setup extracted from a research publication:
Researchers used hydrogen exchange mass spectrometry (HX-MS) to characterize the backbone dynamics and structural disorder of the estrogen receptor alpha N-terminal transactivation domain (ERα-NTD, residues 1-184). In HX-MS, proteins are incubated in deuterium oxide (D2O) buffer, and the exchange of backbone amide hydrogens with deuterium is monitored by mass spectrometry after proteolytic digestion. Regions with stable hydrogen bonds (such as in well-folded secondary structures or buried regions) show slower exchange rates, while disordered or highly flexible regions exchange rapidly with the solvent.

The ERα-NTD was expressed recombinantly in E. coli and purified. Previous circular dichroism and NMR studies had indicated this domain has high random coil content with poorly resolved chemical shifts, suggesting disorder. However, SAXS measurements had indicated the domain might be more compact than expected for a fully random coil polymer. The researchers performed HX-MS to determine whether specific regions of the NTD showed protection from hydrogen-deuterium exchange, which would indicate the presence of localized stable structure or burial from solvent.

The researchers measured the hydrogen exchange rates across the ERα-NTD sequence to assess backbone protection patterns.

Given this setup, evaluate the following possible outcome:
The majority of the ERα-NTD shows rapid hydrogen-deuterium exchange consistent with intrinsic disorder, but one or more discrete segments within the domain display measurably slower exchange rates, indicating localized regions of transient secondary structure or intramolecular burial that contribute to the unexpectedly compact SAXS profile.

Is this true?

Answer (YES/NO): NO